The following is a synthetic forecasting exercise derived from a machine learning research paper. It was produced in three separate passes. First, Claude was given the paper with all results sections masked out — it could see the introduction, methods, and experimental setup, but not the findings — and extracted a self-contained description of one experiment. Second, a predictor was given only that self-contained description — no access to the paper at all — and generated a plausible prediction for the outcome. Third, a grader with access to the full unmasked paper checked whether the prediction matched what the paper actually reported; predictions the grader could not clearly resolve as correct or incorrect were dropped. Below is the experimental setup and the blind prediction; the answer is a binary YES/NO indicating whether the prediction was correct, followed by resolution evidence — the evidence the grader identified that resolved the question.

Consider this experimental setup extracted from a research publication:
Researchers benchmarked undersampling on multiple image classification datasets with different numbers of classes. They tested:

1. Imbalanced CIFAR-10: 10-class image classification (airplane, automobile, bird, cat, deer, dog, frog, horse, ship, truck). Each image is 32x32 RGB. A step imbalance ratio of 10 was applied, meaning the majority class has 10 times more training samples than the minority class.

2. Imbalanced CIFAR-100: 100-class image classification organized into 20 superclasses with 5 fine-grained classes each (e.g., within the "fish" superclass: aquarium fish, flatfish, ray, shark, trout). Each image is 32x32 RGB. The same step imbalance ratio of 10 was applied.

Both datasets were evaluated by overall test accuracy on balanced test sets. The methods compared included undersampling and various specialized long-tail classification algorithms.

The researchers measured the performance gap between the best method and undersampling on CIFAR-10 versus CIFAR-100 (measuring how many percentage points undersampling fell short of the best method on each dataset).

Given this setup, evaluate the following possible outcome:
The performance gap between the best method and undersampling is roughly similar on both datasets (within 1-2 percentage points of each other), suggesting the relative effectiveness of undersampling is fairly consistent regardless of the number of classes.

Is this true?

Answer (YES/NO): NO